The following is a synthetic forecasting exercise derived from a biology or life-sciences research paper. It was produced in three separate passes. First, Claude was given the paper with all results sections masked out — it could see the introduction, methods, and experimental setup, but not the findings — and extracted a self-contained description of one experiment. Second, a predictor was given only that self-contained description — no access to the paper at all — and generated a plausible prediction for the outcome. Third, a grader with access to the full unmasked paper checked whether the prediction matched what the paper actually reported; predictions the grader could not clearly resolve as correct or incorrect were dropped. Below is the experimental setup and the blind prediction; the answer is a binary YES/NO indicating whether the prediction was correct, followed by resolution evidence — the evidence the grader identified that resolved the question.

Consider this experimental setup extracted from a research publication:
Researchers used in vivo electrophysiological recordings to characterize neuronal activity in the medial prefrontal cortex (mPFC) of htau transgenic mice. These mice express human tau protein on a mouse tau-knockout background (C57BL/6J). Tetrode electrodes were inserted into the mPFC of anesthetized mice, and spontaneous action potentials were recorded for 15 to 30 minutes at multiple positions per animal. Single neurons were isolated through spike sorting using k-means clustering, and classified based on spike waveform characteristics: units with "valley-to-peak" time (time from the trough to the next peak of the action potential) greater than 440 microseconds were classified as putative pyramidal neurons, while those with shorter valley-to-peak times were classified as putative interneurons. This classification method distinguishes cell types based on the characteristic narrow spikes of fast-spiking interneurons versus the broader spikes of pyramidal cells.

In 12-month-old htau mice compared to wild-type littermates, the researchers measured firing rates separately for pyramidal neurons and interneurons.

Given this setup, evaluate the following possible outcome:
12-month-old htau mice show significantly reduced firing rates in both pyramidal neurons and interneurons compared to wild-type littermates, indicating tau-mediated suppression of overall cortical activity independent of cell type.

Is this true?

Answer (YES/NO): NO